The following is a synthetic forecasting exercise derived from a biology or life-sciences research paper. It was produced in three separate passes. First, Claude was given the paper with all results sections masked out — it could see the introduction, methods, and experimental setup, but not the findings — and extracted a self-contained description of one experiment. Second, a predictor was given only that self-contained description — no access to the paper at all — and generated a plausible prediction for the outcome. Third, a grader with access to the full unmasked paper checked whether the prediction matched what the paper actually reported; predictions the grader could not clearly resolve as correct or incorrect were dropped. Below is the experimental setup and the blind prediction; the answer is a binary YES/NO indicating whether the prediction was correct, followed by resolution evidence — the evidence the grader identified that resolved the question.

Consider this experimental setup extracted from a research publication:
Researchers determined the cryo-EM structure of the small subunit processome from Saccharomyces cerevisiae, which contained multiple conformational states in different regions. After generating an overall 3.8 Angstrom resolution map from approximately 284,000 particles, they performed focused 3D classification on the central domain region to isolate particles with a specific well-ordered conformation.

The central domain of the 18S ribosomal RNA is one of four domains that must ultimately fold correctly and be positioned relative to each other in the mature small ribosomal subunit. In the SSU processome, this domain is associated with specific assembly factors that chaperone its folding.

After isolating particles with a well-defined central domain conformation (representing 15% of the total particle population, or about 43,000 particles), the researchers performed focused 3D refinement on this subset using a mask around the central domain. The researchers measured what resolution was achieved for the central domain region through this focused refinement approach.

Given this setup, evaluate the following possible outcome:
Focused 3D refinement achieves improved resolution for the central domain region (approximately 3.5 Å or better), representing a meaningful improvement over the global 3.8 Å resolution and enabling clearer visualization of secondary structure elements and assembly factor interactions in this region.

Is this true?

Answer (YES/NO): NO